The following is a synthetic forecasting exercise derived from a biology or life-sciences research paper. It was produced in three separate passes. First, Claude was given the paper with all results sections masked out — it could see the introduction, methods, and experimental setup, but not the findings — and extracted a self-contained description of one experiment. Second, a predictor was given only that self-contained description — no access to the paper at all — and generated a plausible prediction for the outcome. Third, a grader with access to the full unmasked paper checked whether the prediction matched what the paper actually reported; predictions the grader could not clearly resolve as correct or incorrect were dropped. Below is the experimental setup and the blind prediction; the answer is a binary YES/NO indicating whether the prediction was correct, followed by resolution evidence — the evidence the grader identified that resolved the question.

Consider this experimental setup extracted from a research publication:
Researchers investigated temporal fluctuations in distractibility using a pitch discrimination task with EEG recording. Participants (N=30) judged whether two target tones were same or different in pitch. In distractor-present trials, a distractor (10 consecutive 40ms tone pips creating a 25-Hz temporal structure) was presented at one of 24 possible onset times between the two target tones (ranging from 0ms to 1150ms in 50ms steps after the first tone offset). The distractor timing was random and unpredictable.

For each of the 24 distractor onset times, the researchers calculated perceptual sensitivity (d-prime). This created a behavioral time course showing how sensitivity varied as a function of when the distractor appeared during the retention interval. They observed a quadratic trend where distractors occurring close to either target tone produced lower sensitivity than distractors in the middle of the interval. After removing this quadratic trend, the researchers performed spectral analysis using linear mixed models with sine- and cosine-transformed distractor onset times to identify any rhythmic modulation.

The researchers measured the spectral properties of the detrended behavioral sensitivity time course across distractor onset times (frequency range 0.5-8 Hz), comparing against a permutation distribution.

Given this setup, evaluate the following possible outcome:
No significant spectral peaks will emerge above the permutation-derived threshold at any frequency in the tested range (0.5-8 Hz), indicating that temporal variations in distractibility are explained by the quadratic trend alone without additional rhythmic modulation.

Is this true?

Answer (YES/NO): NO